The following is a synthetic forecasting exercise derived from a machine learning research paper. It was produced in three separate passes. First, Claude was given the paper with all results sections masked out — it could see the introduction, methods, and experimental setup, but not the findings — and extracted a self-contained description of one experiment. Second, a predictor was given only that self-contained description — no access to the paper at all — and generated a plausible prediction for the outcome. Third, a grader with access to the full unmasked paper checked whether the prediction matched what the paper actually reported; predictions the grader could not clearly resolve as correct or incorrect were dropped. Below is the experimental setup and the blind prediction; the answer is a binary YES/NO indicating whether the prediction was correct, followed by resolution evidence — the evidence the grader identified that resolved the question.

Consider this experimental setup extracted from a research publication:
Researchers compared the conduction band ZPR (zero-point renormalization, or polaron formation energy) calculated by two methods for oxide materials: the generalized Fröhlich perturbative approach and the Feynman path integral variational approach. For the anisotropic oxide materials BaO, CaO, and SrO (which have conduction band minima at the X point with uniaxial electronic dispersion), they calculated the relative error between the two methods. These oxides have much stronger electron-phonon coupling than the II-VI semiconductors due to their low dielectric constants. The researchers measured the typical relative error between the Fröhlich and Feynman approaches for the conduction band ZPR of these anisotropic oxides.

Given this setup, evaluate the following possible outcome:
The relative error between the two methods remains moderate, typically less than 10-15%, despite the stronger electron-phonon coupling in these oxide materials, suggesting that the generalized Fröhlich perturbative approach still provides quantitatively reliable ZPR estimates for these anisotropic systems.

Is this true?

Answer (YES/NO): YES